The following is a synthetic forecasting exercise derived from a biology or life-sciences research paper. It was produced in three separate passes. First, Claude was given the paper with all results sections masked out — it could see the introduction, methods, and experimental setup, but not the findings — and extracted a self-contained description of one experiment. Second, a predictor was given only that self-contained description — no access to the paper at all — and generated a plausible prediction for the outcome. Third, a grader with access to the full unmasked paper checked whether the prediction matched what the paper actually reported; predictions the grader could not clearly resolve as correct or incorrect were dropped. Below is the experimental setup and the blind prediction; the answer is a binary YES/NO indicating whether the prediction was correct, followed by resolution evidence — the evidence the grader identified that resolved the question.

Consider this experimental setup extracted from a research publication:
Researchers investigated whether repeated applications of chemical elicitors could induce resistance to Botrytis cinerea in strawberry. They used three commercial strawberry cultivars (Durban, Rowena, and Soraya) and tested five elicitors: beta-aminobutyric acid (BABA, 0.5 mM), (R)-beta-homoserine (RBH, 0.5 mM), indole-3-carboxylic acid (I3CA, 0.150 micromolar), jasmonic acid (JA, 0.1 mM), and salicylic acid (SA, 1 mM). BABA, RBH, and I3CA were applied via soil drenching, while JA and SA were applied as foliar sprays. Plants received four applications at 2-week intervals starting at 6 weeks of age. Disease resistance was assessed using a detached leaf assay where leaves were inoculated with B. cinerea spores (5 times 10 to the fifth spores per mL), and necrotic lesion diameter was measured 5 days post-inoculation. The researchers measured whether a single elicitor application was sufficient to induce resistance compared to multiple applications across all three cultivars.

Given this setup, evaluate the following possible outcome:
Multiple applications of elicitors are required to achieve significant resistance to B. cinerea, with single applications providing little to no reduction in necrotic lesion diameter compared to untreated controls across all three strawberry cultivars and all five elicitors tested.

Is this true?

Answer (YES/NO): YES